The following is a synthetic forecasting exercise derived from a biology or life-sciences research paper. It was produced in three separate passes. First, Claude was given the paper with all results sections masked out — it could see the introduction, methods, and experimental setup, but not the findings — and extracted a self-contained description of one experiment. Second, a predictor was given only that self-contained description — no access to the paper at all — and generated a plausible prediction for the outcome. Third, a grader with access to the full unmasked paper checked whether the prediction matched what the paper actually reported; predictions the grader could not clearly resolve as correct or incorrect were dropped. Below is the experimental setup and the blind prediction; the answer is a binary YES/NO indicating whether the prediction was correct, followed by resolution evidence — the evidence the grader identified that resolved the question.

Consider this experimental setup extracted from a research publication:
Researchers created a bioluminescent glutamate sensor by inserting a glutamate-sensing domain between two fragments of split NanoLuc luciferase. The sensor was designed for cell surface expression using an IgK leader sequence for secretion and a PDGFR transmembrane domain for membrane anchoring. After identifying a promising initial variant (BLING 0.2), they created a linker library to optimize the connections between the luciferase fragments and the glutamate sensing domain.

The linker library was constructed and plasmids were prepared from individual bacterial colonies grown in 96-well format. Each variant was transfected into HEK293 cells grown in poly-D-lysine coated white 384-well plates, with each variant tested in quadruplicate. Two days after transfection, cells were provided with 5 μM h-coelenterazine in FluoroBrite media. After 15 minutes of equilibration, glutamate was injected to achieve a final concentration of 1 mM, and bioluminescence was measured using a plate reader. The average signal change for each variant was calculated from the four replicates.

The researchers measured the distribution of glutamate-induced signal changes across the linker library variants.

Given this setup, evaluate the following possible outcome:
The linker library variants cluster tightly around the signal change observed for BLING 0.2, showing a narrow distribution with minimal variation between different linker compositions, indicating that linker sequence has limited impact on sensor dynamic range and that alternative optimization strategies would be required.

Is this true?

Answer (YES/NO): NO